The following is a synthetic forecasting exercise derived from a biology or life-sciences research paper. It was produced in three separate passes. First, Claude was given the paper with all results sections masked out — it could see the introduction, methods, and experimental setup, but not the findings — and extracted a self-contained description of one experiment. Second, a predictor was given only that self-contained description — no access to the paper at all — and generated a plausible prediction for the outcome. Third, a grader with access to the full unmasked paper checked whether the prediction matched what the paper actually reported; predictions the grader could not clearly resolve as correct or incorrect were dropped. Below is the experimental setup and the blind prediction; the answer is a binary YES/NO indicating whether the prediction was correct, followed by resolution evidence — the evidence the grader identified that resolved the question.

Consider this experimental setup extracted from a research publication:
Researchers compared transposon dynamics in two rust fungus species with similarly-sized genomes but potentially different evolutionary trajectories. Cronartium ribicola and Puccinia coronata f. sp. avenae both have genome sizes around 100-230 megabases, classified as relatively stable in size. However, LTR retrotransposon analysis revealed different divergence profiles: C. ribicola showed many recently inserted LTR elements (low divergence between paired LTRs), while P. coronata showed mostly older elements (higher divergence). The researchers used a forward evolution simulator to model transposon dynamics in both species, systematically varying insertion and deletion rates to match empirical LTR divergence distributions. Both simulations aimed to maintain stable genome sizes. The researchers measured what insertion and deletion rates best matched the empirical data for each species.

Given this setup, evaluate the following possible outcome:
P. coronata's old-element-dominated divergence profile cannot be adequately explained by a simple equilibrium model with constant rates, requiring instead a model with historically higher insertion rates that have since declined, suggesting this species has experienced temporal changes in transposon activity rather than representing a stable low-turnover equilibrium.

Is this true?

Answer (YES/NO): NO